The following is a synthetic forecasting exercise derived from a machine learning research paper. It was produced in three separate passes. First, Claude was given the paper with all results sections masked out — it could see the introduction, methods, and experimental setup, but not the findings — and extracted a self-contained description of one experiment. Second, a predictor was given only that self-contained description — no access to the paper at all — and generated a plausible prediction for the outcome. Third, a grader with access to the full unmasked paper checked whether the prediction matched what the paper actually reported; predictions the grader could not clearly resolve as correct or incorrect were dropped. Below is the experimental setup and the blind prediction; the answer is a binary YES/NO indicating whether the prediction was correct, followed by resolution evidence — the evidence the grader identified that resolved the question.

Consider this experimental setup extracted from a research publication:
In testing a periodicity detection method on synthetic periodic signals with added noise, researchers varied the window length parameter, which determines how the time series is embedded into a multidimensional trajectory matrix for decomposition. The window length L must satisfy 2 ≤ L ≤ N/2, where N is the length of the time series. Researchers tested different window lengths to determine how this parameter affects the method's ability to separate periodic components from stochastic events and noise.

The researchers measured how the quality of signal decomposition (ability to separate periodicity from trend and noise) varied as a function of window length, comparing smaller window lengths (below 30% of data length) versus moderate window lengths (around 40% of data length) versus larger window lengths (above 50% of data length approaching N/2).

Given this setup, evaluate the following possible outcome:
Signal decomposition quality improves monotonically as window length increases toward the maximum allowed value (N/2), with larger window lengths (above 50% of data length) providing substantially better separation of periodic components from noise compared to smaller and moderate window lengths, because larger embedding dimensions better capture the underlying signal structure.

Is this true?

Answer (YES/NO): NO